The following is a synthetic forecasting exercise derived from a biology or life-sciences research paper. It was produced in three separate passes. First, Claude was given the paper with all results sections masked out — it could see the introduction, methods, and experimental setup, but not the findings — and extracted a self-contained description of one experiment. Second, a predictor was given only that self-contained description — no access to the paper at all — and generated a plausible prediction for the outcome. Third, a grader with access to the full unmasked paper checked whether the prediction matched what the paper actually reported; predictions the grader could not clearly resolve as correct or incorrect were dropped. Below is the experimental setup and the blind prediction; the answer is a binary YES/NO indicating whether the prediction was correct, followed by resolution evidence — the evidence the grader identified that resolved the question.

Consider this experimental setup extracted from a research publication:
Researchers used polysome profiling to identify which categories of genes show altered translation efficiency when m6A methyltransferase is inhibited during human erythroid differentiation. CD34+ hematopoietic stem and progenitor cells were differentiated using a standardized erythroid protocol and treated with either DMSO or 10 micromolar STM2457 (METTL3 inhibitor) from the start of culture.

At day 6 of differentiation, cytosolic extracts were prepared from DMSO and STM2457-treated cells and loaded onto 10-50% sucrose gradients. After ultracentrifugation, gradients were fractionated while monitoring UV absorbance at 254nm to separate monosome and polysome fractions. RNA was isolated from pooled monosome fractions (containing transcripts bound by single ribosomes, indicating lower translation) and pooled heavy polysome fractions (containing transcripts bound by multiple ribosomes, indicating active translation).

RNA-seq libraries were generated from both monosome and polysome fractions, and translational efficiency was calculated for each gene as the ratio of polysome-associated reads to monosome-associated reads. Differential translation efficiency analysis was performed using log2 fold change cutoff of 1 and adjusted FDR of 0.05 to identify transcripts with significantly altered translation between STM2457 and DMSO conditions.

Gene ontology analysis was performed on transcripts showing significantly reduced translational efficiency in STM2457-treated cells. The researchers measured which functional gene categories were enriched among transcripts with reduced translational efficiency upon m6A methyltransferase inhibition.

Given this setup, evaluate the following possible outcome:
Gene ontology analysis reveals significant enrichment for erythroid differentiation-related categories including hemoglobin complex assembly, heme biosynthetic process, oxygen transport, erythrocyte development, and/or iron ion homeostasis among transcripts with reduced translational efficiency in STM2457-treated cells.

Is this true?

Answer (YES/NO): NO